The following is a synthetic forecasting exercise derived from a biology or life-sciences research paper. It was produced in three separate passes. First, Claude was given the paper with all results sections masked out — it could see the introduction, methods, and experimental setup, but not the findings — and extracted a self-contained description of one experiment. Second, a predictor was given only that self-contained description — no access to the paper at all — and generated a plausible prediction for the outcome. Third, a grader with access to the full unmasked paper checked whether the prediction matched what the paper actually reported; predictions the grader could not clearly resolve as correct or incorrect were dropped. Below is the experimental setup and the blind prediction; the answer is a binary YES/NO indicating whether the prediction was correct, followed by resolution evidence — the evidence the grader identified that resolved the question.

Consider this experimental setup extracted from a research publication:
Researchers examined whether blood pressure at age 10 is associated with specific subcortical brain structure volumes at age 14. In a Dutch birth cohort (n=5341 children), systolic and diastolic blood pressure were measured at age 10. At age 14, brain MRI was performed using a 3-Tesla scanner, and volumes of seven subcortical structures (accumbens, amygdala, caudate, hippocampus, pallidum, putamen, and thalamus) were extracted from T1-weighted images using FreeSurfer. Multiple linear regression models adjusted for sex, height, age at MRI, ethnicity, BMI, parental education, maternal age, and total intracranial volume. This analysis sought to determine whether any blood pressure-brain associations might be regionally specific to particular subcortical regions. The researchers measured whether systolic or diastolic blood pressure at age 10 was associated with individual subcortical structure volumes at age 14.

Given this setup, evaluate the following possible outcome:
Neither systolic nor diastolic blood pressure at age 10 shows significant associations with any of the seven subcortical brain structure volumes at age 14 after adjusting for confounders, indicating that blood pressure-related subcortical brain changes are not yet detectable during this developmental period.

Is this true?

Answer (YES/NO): YES